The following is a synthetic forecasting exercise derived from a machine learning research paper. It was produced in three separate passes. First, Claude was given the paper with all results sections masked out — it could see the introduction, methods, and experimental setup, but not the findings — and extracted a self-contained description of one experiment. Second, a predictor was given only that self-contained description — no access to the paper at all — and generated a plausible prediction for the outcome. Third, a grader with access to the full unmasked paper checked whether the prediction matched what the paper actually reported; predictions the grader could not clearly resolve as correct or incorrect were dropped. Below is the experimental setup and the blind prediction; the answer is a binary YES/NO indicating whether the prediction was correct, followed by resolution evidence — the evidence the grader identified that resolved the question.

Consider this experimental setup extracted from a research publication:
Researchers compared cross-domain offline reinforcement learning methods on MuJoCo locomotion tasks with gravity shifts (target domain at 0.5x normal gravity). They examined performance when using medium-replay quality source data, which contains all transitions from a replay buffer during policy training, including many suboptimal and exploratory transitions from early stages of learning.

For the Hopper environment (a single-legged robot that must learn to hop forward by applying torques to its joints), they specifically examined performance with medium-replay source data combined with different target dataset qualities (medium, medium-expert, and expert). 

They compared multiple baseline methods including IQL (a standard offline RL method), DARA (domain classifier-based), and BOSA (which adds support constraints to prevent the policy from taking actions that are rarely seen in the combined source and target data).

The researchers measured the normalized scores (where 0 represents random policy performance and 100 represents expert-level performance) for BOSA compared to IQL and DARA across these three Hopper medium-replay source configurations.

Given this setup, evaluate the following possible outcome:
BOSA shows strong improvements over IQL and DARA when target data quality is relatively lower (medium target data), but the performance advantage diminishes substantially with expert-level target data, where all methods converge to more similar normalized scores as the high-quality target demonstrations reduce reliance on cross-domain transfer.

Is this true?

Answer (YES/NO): NO